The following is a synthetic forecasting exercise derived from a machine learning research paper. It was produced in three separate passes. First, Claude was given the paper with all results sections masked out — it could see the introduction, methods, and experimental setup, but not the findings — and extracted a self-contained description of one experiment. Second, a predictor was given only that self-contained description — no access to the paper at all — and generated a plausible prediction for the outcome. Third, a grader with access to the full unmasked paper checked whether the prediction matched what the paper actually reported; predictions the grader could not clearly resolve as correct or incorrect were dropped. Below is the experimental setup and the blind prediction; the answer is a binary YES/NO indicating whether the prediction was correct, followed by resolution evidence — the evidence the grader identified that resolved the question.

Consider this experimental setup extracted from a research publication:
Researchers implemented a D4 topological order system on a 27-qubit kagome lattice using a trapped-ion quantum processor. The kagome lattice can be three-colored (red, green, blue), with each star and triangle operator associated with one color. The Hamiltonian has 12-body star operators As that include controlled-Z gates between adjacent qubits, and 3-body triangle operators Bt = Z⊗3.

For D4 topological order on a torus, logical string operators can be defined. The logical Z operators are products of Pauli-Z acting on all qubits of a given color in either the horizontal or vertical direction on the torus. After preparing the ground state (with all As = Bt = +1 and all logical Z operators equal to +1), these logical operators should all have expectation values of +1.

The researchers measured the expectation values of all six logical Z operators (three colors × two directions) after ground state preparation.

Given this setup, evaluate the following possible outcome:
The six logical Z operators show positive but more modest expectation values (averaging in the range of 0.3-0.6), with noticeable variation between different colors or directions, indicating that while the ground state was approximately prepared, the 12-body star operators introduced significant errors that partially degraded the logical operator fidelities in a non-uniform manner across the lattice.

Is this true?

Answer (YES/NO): NO